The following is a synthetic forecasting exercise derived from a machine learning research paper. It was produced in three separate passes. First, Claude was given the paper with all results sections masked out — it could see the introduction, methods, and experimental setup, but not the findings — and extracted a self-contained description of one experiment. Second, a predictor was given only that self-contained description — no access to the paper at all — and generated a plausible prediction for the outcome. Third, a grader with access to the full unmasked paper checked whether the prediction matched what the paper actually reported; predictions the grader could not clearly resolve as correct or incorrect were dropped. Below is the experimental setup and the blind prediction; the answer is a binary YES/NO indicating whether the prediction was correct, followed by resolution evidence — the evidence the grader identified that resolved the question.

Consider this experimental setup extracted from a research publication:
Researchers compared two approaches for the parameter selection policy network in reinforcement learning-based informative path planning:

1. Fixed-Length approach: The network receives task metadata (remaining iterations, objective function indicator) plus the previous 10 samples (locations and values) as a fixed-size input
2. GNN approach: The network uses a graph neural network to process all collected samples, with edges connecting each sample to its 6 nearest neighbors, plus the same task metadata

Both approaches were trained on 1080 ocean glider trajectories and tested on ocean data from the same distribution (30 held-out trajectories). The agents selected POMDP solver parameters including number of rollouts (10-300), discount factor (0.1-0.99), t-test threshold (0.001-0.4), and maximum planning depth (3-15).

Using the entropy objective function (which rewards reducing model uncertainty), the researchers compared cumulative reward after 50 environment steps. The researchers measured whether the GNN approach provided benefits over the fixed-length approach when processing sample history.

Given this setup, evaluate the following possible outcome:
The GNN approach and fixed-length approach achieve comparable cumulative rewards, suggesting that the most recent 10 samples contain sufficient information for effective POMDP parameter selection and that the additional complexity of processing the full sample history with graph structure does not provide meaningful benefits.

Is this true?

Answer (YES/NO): YES